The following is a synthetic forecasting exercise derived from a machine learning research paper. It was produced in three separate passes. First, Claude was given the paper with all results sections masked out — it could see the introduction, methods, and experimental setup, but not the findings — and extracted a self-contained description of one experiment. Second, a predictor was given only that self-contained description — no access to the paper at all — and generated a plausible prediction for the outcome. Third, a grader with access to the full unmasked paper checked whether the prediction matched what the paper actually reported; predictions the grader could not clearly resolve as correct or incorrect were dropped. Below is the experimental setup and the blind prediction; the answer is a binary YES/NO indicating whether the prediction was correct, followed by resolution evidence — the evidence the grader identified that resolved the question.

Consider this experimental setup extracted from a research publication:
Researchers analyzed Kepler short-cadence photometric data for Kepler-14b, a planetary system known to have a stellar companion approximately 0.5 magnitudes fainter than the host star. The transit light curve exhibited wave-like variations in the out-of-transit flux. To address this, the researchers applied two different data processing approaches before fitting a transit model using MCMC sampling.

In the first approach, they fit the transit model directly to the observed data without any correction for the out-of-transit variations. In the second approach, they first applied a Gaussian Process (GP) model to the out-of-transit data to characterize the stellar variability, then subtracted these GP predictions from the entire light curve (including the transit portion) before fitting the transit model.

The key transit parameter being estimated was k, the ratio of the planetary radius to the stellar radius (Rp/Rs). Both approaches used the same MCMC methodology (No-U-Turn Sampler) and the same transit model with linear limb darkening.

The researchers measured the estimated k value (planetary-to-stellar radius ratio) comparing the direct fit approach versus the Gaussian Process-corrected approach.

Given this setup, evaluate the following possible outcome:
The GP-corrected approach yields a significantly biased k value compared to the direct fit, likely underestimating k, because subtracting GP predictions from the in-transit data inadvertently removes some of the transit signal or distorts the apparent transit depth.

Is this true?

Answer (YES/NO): YES